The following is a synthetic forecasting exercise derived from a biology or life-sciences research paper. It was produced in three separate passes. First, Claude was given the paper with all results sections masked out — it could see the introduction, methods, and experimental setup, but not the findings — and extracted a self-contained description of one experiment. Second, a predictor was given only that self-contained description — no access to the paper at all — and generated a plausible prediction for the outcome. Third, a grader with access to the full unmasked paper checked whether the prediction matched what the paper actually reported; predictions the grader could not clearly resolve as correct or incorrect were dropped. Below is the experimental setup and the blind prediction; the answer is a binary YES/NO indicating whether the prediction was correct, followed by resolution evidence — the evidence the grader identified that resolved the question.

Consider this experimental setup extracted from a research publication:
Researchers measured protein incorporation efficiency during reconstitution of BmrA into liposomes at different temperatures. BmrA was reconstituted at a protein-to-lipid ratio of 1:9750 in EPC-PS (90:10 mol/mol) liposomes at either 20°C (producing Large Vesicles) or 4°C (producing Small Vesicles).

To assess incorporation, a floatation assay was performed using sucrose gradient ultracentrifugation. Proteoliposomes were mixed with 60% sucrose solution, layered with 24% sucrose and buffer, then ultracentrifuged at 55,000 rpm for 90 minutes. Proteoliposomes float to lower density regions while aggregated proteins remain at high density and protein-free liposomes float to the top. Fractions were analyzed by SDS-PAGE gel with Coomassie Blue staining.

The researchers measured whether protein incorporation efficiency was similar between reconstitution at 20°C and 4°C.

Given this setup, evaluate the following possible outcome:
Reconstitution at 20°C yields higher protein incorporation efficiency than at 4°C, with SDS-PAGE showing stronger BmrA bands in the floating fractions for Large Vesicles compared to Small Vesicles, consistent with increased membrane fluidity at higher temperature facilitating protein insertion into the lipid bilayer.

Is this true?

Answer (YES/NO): NO